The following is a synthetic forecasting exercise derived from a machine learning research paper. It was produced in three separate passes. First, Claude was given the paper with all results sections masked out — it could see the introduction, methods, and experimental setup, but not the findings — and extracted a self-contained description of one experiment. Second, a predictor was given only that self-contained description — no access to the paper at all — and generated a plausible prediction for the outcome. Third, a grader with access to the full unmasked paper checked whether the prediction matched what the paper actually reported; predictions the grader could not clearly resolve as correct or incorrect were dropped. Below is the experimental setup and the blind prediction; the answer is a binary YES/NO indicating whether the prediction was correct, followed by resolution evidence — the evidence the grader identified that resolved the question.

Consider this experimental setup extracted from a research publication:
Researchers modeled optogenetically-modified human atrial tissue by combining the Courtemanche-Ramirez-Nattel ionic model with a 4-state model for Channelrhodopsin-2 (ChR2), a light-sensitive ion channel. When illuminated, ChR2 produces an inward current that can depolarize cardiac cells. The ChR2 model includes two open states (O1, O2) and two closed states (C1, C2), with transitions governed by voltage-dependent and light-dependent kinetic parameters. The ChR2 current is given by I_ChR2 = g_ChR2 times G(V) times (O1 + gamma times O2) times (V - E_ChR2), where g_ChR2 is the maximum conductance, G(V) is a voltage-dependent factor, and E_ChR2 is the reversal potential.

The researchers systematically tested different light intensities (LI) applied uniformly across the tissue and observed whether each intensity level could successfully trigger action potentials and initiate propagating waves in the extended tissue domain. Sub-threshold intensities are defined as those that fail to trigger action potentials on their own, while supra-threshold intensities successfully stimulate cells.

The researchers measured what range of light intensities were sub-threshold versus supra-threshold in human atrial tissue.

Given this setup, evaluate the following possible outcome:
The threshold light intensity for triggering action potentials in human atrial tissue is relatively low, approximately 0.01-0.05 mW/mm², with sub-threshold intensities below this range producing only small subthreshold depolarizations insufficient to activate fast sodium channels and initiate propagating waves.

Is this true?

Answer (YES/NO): NO